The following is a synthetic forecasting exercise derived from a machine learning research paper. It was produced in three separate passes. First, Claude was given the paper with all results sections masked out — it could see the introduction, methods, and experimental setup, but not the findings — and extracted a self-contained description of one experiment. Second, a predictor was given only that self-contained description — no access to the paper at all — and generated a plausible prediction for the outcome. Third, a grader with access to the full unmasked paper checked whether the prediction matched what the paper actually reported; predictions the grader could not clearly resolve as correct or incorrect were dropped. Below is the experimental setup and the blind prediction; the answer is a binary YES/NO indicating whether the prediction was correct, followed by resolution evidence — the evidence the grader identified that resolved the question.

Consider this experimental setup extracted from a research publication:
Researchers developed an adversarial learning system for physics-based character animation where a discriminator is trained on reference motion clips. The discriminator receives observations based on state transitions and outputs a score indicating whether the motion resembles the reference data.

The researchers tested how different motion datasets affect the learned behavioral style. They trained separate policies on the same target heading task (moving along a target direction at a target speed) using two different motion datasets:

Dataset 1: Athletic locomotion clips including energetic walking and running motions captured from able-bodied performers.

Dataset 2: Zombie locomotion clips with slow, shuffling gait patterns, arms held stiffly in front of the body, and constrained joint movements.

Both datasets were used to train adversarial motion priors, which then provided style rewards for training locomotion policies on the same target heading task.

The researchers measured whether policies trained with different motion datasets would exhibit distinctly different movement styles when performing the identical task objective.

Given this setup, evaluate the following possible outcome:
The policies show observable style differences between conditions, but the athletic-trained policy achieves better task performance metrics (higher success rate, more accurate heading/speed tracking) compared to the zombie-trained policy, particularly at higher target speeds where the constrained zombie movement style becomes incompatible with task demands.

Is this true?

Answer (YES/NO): NO